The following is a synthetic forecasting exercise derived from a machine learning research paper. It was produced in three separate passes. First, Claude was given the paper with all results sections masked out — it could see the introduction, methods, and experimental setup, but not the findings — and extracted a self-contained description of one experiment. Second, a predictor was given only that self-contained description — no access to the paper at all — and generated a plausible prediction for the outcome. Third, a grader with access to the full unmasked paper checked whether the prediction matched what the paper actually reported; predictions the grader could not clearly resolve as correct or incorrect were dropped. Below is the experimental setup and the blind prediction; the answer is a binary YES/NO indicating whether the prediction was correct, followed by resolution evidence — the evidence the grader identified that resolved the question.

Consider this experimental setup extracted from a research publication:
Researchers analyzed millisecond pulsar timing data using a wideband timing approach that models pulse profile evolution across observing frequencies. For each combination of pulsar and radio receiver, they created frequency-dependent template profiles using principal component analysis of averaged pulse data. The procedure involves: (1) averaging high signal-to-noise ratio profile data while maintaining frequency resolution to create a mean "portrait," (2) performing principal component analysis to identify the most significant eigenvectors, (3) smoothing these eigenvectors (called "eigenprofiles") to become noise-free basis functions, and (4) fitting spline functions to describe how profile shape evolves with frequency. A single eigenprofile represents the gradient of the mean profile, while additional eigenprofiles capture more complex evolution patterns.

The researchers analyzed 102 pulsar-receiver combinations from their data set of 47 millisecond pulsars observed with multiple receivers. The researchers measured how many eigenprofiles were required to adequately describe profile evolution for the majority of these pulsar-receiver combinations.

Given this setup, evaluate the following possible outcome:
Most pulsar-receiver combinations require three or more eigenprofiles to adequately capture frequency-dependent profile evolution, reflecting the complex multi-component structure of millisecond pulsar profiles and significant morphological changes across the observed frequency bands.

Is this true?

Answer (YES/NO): NO